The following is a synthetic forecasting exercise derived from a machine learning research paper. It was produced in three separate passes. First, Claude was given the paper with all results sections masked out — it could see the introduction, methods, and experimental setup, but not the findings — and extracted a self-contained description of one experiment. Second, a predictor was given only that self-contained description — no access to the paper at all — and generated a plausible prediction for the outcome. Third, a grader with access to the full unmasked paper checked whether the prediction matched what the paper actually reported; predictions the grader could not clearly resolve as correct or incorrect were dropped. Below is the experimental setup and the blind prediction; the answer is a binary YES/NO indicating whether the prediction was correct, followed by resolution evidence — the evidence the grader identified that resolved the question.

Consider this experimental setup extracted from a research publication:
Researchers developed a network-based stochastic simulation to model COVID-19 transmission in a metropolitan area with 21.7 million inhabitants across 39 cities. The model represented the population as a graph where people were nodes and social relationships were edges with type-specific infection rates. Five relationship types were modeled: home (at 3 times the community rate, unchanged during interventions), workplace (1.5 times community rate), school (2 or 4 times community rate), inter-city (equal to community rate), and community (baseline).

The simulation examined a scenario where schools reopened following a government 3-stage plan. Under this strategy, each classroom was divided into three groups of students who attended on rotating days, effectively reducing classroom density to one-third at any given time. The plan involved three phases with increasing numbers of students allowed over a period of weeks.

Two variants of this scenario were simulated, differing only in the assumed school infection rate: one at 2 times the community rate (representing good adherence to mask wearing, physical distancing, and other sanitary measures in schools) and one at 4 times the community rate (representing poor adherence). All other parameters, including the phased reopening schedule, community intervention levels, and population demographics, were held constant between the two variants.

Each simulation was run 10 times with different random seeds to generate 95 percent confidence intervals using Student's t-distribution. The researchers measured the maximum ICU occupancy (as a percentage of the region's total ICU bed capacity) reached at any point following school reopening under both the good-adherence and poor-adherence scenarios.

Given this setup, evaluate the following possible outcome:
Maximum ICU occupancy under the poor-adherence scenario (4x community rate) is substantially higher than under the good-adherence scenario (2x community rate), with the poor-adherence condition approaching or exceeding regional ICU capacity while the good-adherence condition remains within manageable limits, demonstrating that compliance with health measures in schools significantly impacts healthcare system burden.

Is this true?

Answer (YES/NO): YES